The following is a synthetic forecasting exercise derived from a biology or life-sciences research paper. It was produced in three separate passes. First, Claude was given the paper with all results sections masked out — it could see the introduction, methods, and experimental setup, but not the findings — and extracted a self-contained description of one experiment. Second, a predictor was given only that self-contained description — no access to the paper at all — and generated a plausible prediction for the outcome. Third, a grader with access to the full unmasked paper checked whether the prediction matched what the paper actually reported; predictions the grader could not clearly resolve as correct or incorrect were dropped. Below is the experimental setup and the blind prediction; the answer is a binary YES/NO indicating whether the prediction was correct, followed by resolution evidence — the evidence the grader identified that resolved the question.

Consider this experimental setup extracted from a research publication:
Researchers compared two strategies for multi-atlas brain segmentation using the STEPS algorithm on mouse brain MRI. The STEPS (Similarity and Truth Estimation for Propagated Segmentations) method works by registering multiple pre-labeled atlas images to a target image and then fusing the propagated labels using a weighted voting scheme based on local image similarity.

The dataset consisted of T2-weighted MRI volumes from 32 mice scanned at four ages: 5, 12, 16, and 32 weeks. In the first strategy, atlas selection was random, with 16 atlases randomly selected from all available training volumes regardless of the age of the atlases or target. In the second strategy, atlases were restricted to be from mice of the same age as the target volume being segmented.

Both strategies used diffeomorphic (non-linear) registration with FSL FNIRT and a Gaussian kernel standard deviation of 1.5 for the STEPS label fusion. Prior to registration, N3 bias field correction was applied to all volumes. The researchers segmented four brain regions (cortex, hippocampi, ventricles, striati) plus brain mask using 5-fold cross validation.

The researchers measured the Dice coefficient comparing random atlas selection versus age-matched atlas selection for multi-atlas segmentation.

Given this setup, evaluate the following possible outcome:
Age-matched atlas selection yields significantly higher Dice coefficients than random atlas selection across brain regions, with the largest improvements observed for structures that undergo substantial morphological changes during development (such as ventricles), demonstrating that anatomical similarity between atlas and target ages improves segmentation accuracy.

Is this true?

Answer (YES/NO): NO